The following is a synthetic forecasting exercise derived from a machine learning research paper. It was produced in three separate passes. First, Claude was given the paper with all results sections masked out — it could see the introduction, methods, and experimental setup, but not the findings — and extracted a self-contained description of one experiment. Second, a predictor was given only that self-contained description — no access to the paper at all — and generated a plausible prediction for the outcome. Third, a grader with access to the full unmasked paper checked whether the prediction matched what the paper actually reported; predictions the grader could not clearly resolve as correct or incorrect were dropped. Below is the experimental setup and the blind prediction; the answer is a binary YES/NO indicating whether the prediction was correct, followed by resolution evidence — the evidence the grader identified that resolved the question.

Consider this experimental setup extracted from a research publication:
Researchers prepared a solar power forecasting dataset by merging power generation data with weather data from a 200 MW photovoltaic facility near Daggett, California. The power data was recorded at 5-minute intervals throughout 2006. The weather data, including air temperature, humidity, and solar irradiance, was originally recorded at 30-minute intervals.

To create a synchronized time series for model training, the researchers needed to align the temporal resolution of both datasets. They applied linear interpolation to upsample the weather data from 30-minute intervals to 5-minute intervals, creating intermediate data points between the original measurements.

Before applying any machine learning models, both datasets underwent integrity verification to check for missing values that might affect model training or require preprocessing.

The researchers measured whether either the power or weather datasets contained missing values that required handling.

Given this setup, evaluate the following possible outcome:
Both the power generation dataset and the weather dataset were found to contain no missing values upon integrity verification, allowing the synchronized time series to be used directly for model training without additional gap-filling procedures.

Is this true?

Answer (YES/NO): YES